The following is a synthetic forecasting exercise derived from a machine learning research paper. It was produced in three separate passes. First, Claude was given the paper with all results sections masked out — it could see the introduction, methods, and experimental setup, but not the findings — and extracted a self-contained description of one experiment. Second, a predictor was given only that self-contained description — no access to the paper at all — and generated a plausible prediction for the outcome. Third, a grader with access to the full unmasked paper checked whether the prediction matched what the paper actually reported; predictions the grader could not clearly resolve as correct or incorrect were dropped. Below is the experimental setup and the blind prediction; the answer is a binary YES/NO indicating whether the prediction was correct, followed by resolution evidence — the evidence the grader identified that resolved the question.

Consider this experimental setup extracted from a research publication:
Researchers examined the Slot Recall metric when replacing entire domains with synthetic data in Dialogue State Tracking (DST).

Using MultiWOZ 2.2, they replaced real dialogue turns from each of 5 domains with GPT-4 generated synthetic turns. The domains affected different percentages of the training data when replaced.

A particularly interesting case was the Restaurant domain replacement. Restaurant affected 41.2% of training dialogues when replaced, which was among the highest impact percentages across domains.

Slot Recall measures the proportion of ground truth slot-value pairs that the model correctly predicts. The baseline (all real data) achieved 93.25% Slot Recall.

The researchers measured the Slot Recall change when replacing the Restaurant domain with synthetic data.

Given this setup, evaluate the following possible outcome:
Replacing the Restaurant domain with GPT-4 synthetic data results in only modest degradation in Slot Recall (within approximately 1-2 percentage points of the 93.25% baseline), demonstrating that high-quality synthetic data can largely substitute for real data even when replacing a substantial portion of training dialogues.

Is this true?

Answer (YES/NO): NO